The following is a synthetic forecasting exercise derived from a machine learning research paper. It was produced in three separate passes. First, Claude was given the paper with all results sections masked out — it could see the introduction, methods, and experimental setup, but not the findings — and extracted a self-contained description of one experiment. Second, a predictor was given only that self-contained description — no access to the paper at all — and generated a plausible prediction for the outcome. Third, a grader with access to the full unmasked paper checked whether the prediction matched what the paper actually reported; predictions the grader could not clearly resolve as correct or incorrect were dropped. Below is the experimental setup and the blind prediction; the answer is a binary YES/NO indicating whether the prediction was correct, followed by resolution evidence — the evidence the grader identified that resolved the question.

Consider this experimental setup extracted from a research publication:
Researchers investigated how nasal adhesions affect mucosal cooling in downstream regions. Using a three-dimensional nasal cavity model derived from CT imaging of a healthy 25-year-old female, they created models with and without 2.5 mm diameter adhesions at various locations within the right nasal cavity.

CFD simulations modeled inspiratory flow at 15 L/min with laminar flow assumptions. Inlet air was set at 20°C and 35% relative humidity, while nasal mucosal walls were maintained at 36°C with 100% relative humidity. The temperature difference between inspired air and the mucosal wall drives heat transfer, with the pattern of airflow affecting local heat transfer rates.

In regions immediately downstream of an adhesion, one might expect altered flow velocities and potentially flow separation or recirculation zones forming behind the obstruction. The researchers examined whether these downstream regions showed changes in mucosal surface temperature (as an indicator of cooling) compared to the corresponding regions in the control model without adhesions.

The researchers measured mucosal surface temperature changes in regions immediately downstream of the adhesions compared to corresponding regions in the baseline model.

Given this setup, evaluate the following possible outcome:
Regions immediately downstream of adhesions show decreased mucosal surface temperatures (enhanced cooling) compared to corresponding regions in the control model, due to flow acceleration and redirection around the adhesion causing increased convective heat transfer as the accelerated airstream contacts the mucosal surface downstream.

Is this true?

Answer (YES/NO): NO